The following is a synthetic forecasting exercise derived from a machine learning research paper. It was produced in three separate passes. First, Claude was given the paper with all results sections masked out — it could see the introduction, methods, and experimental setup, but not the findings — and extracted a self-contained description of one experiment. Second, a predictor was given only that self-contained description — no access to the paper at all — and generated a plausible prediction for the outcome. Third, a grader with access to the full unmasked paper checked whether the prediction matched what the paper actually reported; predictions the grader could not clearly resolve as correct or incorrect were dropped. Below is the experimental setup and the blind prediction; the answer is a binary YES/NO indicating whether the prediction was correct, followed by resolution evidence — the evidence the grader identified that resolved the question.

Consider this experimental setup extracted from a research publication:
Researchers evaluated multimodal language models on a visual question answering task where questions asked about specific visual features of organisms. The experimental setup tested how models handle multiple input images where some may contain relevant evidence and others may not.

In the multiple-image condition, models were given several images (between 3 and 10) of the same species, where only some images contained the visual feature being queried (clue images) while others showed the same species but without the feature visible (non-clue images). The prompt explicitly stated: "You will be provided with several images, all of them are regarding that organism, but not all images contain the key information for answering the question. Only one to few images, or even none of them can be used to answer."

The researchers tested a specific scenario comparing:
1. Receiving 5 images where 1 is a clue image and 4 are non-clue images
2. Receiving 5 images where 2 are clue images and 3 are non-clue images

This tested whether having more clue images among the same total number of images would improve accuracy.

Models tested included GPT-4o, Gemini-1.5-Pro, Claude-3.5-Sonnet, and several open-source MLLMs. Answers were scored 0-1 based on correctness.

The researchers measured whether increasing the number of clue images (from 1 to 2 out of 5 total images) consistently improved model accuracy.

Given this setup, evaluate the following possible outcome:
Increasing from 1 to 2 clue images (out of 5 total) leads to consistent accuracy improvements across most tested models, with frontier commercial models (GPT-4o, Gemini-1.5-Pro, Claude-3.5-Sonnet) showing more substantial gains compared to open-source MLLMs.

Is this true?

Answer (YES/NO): NO